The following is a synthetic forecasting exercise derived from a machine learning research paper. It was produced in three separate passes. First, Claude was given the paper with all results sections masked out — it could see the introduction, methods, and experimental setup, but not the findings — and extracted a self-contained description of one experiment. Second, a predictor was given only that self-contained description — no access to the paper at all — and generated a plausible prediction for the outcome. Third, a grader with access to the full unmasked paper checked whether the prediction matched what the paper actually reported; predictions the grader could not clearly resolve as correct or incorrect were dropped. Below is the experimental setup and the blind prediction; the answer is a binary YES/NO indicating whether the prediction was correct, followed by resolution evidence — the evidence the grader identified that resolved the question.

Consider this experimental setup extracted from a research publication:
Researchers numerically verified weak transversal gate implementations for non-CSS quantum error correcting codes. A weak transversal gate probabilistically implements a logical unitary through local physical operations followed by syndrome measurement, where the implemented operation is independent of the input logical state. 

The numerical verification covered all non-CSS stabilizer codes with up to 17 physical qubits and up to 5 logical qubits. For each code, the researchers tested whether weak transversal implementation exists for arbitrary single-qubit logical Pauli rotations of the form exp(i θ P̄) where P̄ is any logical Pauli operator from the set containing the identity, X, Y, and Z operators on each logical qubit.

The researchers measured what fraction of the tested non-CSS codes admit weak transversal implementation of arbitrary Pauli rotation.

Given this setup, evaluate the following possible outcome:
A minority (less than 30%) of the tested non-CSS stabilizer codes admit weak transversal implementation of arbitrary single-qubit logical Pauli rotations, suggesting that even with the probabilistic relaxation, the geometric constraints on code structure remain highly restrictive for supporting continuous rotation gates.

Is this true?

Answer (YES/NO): NO